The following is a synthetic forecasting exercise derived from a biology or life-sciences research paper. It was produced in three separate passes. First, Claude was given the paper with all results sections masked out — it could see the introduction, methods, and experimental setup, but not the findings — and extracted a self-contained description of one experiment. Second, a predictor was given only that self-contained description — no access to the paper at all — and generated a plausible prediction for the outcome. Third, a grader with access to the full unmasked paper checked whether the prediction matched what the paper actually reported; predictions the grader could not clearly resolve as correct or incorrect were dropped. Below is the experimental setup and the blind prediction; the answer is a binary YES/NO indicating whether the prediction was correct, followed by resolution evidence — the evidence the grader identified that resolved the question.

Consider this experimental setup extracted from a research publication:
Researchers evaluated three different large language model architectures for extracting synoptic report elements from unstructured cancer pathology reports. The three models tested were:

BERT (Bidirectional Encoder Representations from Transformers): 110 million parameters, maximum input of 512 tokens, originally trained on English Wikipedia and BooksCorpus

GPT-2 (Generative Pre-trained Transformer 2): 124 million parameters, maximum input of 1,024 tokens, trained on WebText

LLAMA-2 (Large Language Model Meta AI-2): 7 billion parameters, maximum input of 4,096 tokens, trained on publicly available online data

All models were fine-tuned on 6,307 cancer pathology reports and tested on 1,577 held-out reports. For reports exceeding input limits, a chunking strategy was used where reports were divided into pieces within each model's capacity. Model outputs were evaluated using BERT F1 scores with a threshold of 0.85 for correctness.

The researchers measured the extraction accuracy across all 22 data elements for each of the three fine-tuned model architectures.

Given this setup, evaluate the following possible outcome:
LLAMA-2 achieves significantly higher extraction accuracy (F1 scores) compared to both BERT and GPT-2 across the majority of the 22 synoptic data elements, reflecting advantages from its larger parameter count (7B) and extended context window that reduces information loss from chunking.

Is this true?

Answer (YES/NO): YES